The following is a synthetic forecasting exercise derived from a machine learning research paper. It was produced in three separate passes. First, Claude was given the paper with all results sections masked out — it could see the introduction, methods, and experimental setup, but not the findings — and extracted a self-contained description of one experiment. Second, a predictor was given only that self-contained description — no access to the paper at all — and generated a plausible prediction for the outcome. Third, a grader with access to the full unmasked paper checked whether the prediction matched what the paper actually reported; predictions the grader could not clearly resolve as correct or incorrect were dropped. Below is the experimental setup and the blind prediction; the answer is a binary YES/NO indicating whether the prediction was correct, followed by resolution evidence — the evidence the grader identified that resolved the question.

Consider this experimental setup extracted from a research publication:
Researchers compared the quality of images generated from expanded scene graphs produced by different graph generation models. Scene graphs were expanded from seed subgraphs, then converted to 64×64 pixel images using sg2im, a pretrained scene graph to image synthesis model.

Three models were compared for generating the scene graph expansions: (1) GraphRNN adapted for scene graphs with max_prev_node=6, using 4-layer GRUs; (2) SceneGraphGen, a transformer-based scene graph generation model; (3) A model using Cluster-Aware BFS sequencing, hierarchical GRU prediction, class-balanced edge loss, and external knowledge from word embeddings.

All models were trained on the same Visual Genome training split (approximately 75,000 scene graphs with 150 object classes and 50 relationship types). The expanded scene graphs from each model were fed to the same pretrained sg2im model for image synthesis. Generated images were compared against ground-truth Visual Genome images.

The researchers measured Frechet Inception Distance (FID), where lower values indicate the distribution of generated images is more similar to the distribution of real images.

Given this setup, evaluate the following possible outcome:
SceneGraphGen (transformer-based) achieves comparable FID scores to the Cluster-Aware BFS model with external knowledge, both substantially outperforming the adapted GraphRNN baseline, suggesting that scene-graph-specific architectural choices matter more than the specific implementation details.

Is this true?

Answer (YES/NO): YES